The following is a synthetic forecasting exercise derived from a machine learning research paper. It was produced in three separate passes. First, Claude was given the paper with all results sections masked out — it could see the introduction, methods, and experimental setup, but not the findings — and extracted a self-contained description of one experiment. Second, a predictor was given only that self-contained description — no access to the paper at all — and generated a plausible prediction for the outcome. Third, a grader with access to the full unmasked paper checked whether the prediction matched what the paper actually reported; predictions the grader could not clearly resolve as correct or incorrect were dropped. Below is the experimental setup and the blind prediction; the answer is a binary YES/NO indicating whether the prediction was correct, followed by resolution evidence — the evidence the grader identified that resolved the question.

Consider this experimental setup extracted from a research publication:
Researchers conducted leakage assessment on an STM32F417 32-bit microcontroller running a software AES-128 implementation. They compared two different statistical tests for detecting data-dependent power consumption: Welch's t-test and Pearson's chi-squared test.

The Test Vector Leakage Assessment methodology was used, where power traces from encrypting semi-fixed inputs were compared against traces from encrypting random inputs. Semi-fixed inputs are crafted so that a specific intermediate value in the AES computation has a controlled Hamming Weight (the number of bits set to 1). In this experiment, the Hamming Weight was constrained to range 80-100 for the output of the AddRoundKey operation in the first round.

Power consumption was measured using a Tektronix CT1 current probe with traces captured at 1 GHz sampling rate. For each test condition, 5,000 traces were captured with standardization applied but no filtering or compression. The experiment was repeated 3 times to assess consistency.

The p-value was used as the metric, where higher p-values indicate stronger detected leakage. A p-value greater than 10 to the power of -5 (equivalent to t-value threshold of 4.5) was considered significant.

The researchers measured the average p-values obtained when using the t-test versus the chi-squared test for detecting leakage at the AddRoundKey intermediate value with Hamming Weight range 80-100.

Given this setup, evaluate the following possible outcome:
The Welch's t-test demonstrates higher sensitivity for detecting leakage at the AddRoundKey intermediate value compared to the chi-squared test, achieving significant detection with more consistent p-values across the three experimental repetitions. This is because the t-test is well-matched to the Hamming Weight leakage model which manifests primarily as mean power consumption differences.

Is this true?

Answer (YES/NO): NO